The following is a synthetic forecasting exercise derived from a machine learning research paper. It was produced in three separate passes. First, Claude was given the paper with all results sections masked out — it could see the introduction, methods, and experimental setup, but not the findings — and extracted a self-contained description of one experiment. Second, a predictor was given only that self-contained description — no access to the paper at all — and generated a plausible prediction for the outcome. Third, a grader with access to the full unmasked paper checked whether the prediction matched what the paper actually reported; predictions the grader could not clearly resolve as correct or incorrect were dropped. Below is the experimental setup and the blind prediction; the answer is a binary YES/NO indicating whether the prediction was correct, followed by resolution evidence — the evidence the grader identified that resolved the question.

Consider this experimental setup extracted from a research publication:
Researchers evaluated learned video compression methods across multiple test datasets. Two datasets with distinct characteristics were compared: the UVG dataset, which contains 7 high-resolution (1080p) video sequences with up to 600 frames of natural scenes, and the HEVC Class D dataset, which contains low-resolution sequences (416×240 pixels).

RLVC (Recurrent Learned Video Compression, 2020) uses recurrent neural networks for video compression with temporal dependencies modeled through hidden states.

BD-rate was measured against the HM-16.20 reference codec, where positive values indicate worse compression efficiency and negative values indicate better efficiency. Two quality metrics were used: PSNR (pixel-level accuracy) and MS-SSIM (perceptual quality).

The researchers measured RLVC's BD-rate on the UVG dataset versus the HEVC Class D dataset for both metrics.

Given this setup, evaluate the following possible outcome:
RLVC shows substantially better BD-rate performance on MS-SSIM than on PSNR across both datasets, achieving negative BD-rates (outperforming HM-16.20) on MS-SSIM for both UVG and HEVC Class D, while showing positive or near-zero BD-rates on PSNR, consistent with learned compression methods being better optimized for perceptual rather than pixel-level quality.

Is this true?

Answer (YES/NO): NO